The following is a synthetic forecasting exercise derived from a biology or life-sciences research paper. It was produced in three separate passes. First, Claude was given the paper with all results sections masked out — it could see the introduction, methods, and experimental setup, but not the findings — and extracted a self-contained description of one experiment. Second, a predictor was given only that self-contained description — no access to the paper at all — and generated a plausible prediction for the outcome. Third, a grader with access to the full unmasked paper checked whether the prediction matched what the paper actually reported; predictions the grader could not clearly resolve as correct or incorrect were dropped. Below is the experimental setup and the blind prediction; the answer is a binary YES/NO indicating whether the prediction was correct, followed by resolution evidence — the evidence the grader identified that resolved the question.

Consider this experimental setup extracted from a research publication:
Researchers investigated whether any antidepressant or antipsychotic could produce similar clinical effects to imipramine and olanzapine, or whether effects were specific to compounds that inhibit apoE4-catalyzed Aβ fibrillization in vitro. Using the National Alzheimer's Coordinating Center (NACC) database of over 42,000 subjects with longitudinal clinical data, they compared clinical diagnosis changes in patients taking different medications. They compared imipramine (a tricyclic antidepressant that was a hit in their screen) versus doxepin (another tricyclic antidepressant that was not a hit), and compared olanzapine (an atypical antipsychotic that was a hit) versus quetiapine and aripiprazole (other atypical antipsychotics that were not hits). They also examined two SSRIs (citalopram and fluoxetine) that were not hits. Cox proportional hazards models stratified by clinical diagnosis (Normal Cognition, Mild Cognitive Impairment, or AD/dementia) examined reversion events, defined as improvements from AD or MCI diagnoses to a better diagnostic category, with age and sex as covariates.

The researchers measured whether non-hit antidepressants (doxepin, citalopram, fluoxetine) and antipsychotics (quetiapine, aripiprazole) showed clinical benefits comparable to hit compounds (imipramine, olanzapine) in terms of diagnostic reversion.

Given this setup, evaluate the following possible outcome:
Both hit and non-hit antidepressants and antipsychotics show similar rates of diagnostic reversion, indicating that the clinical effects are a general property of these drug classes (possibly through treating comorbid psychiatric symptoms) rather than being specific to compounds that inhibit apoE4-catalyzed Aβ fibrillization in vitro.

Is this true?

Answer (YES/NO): NO